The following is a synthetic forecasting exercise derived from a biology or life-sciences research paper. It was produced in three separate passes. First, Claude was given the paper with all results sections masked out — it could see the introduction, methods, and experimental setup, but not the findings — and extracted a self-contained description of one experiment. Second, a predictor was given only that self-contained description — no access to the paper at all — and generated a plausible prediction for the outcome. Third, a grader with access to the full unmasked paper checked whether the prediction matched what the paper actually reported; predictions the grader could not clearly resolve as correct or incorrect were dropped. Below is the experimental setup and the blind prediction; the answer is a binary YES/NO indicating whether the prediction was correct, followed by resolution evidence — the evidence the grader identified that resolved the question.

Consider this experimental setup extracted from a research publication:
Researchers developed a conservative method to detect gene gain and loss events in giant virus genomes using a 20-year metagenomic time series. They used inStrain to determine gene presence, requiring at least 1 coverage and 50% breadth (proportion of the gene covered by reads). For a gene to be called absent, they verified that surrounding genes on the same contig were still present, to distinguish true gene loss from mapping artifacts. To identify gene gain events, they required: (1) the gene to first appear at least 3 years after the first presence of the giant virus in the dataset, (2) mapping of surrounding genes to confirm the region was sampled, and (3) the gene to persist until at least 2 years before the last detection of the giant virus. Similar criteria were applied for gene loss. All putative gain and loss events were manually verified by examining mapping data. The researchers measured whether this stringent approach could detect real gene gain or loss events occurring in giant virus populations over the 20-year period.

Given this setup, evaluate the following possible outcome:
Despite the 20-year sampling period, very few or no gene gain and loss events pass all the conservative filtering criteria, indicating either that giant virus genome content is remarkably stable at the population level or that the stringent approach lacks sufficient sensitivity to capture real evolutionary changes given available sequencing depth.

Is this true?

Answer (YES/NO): NO